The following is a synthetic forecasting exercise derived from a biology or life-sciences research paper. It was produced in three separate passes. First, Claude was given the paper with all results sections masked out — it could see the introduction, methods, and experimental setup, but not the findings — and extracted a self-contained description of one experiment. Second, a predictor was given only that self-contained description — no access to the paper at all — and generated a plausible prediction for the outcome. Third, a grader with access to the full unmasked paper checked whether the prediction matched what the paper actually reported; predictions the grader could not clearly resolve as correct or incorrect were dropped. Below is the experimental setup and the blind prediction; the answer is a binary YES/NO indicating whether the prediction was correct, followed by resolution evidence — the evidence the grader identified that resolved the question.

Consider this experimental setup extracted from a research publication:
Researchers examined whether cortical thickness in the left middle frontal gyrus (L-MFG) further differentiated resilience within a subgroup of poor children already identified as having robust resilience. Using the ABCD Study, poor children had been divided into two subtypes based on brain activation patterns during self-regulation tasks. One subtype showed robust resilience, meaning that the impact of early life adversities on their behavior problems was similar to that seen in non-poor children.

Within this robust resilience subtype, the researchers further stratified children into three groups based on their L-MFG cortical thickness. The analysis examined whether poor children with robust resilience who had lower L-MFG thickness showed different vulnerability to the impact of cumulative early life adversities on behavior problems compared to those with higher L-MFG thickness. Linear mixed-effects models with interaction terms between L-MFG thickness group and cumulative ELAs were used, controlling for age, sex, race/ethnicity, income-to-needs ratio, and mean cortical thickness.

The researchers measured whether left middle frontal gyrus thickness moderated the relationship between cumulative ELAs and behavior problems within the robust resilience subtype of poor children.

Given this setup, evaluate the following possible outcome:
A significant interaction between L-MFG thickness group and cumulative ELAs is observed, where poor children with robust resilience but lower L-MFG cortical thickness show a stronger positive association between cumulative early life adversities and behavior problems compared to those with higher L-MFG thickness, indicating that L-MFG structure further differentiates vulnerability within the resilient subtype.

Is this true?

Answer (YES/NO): NO